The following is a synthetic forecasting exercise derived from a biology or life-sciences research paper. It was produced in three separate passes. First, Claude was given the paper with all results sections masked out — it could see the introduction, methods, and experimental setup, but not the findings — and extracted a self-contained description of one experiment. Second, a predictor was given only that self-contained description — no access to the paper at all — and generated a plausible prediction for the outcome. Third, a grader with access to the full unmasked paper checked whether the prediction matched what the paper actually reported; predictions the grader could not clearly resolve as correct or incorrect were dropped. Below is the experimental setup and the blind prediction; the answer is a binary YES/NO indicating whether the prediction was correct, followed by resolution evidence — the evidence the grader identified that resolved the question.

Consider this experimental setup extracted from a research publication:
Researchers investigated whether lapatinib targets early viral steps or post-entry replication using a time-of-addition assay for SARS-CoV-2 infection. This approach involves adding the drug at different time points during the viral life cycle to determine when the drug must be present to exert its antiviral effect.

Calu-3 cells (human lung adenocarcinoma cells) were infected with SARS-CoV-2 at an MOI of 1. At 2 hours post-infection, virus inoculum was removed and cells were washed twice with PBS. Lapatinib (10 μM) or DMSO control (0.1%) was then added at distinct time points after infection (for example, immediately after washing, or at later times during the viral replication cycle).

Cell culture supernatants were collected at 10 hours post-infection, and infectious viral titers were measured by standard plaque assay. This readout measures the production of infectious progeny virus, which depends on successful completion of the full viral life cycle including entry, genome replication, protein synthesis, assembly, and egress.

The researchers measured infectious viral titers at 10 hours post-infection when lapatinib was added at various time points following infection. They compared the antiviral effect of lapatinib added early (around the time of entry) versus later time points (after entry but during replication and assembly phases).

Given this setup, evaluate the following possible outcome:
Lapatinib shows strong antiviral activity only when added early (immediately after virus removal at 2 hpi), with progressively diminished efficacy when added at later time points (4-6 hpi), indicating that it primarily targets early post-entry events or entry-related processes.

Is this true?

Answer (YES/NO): NO